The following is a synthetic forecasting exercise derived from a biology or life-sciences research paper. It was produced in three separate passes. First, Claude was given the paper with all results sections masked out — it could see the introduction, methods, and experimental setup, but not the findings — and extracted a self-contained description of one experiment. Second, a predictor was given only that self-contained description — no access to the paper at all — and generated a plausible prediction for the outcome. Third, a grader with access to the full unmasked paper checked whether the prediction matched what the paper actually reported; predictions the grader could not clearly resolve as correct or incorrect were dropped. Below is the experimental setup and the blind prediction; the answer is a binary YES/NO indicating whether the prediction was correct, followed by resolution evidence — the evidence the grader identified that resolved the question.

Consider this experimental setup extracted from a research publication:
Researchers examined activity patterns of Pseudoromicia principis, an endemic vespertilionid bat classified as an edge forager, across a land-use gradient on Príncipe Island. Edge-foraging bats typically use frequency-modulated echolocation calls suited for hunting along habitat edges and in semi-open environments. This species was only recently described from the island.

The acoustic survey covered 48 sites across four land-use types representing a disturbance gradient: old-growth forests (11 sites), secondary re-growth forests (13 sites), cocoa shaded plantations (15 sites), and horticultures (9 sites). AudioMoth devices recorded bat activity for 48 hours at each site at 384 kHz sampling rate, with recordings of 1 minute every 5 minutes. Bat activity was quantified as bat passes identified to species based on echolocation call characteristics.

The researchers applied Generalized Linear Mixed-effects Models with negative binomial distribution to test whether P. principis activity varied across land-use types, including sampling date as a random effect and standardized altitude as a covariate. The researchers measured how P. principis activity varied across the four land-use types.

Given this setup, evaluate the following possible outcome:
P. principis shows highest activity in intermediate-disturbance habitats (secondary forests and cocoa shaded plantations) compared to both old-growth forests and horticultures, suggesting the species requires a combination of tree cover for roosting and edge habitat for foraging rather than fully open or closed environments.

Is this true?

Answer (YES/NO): NO